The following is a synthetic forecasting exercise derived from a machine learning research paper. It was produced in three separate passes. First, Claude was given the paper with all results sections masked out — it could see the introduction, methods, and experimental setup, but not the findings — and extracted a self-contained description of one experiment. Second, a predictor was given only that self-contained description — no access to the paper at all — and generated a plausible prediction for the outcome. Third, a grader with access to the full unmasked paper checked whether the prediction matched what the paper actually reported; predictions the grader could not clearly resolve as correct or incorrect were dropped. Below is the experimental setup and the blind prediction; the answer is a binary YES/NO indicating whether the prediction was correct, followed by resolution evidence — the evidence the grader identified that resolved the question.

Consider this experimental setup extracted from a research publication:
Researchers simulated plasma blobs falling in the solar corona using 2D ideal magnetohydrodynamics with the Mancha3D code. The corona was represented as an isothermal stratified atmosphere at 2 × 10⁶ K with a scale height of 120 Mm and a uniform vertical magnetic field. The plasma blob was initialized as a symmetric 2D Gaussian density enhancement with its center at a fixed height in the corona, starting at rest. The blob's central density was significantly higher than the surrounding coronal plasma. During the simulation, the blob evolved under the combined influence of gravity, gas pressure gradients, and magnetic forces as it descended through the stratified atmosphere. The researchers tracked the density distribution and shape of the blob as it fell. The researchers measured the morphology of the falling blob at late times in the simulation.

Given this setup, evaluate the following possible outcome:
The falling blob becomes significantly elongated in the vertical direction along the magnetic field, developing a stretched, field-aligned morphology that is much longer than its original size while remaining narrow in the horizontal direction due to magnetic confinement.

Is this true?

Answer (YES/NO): NO